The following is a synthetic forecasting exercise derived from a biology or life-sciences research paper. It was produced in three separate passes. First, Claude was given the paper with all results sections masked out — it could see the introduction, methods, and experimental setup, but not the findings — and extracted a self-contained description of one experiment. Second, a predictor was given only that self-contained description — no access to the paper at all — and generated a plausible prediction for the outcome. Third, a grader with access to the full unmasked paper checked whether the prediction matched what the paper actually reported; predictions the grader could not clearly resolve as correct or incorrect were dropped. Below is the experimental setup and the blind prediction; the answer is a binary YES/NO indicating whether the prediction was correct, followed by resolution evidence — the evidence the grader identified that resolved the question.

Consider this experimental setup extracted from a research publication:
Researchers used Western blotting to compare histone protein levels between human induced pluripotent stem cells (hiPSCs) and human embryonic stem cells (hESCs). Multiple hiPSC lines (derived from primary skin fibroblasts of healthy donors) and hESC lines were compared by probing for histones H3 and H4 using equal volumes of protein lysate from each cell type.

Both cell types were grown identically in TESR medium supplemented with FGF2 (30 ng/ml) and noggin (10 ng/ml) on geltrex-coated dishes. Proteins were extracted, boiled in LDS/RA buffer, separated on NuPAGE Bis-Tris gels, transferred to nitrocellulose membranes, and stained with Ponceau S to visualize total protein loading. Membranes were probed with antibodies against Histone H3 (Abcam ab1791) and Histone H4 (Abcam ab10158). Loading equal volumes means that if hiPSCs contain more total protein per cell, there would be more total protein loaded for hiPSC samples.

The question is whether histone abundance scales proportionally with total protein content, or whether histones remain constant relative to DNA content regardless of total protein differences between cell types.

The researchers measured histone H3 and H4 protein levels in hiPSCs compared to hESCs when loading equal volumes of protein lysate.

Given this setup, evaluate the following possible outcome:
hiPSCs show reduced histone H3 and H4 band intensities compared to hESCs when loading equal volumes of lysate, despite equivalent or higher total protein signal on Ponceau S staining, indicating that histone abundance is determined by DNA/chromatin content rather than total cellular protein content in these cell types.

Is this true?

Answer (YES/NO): NO